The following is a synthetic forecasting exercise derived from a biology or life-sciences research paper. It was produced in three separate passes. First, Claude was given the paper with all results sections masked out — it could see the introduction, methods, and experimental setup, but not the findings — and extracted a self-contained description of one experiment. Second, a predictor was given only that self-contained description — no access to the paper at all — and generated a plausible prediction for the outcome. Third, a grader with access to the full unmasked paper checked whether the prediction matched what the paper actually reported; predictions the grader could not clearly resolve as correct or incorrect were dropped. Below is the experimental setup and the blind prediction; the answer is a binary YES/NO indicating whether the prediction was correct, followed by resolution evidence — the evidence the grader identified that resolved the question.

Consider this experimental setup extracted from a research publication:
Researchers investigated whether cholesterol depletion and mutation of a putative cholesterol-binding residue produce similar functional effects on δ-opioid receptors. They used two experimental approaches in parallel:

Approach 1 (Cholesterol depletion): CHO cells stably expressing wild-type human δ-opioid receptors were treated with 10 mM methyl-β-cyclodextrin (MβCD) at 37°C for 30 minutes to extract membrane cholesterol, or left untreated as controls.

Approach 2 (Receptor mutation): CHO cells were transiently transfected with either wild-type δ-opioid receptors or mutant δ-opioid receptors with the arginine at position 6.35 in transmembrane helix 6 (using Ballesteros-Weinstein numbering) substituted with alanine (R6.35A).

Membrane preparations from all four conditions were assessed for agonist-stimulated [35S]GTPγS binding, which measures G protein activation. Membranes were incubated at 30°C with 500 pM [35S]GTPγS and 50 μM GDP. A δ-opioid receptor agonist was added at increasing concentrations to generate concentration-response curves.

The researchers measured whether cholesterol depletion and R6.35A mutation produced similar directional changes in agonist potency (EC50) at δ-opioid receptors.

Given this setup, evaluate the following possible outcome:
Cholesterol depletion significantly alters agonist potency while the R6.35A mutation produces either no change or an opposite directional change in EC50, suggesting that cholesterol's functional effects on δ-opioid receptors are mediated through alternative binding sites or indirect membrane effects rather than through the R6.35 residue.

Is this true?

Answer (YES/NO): NO